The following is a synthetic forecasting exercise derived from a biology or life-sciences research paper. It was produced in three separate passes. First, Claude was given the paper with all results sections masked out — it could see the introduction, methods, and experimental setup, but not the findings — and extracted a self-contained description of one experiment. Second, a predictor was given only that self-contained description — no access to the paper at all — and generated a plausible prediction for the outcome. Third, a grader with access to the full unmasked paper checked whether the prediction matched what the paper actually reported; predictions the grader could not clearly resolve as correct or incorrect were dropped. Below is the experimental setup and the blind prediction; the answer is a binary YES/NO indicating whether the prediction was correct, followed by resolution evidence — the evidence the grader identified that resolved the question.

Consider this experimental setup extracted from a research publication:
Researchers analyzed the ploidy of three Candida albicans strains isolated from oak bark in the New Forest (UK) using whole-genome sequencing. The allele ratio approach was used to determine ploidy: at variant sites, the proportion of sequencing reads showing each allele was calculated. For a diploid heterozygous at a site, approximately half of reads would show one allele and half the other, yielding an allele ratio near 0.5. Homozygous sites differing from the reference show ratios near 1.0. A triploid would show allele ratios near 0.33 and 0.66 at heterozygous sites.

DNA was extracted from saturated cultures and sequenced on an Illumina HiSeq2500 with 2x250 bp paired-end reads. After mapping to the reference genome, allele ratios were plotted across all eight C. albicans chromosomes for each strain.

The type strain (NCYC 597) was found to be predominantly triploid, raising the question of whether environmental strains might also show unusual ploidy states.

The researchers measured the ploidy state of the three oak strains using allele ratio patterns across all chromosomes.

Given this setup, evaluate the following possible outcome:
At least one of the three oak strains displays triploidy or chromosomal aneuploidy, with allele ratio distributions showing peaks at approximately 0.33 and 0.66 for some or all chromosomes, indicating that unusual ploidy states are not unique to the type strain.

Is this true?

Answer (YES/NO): YES